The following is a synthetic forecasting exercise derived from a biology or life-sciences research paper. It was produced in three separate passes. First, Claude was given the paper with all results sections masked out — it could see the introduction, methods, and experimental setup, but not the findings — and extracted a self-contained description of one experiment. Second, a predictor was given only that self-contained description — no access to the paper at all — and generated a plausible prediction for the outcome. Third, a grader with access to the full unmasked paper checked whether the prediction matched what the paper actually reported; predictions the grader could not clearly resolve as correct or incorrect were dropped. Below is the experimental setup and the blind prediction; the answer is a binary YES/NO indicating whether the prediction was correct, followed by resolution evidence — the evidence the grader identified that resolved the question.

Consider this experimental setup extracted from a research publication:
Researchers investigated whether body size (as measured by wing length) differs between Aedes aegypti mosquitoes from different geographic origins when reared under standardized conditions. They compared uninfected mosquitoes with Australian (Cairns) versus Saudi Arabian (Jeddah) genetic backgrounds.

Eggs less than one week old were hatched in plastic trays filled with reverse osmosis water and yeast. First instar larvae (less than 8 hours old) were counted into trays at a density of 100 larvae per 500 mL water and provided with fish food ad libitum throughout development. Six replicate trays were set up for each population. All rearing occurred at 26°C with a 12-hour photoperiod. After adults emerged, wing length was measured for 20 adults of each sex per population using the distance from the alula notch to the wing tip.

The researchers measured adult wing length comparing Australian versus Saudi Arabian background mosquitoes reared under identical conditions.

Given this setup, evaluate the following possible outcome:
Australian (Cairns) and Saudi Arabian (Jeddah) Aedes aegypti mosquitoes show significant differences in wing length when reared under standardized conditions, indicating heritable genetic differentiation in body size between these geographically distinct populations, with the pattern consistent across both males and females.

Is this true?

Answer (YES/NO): YES